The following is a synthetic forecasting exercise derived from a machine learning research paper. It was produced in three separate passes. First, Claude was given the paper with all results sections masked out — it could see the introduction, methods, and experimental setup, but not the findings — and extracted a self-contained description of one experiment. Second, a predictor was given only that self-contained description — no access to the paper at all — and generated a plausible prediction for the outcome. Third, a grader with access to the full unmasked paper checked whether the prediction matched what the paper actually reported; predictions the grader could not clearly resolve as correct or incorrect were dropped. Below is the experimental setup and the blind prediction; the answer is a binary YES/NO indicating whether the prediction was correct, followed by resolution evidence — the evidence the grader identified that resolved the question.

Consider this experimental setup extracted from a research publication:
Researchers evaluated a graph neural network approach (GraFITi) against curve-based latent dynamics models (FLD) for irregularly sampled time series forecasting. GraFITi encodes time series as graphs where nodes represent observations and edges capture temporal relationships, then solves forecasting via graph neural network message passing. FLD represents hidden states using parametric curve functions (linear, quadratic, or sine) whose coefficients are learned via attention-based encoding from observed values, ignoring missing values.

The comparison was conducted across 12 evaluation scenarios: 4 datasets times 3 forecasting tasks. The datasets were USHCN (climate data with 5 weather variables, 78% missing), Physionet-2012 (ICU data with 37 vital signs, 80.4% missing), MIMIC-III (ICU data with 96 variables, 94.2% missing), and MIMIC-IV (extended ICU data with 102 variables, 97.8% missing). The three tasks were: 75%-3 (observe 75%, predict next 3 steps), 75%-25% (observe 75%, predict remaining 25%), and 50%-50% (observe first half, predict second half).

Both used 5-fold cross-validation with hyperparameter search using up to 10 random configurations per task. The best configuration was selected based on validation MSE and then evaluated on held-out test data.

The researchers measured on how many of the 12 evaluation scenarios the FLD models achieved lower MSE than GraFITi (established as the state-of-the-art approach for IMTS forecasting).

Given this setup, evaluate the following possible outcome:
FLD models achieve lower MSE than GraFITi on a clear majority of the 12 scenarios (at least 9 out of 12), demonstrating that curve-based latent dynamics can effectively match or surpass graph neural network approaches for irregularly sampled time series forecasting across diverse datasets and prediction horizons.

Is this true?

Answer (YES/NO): NO